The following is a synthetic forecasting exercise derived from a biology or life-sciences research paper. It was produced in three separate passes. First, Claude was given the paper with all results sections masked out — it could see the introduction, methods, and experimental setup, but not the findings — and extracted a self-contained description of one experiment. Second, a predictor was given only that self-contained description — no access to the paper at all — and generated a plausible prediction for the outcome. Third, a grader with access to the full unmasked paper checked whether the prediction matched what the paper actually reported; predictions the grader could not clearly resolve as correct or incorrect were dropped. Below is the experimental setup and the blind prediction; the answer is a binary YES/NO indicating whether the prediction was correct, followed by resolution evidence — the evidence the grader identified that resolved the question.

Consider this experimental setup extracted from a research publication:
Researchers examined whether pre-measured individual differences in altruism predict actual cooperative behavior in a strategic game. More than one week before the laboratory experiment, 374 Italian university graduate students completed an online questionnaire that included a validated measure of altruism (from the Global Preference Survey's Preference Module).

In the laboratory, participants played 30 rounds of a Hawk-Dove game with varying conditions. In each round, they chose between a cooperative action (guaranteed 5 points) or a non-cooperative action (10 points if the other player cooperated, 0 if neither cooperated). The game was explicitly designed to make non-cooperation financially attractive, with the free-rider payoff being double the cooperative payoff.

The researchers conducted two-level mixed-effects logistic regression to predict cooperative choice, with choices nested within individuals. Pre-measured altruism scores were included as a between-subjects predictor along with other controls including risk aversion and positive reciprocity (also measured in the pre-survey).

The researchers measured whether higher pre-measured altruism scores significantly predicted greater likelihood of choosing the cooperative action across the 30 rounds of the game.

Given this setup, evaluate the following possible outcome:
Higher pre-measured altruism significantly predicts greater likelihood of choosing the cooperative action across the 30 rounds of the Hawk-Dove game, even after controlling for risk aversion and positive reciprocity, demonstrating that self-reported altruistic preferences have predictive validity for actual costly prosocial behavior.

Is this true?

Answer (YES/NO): YES